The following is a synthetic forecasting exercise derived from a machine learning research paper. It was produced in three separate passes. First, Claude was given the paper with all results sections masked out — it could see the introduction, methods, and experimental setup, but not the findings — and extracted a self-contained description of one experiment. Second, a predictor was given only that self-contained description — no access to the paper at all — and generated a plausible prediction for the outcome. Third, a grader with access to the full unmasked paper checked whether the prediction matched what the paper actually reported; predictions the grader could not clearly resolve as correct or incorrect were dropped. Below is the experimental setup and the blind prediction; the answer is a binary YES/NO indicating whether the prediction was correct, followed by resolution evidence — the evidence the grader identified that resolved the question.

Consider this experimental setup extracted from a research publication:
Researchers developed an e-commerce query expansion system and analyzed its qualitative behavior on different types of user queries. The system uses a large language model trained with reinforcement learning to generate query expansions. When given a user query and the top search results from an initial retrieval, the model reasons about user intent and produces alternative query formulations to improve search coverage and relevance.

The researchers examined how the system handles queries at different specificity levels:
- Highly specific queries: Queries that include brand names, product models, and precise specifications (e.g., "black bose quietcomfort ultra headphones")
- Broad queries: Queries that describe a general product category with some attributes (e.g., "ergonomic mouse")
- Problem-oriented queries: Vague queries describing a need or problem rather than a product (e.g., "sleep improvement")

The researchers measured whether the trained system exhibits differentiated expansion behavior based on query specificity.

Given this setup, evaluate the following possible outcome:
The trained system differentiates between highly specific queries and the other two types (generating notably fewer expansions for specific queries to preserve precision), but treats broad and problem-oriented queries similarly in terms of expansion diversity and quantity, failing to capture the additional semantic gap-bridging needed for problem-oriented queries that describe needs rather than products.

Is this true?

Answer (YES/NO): NO